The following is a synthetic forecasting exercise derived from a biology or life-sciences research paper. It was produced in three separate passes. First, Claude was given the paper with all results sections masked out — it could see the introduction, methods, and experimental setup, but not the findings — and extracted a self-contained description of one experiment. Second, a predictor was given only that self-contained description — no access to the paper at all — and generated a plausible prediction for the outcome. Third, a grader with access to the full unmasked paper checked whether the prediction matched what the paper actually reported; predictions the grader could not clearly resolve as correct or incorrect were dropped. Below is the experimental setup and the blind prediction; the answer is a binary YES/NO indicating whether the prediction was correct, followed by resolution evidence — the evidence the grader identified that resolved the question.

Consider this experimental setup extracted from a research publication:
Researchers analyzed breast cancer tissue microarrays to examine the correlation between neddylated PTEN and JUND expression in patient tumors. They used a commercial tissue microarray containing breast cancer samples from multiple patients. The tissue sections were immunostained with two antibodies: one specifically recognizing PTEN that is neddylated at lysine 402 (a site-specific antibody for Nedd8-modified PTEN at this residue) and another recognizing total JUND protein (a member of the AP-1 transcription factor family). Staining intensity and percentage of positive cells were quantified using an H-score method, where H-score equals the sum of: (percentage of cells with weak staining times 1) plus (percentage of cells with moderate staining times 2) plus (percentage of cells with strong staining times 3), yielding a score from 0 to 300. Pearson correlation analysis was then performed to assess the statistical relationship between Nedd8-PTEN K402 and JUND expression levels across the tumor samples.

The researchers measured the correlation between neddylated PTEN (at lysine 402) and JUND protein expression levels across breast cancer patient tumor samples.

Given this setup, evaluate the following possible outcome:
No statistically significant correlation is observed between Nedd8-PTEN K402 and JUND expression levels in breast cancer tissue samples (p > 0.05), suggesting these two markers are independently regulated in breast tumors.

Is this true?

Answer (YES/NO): NO